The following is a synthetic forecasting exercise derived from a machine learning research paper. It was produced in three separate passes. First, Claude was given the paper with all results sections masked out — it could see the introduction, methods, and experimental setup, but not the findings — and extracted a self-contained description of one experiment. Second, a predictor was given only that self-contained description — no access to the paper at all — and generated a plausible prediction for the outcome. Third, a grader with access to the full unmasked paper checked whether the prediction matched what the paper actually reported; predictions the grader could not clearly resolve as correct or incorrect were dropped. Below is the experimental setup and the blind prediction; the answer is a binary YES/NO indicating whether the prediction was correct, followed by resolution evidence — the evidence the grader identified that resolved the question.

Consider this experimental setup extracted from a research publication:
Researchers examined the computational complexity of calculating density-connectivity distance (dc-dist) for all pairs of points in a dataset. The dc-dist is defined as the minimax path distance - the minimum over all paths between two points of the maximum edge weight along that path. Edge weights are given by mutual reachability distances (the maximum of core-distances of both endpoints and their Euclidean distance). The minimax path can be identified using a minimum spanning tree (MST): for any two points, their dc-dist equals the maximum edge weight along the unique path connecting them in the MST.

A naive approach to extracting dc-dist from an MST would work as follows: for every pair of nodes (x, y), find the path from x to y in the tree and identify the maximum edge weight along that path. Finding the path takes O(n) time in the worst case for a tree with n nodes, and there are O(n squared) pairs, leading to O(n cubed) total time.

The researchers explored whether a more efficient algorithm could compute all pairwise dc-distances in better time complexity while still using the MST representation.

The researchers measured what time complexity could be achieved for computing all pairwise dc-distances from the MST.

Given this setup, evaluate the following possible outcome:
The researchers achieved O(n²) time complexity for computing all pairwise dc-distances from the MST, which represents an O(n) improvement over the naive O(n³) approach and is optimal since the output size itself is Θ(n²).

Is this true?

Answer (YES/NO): YES